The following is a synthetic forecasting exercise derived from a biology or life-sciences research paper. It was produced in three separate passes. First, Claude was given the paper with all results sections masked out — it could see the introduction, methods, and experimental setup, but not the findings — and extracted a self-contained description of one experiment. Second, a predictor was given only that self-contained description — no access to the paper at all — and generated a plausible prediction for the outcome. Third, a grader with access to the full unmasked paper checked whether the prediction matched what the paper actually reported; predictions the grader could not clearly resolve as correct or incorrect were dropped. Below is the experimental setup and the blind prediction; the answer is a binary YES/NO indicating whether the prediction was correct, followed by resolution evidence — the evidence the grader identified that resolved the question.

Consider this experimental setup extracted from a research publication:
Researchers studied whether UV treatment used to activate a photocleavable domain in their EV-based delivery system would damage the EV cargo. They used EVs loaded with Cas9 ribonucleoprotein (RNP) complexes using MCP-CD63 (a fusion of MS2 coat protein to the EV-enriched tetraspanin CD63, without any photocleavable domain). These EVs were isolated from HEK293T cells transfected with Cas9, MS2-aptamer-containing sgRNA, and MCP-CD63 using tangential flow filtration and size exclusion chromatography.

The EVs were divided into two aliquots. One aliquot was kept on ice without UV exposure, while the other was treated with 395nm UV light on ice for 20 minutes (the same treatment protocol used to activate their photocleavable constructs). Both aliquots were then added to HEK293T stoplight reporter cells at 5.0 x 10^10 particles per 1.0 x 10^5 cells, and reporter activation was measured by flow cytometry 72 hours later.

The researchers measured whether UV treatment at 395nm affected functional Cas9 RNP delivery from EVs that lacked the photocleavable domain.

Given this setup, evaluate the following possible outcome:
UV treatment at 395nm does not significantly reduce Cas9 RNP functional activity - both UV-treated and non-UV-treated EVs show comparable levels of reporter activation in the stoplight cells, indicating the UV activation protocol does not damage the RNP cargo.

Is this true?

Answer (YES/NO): YES